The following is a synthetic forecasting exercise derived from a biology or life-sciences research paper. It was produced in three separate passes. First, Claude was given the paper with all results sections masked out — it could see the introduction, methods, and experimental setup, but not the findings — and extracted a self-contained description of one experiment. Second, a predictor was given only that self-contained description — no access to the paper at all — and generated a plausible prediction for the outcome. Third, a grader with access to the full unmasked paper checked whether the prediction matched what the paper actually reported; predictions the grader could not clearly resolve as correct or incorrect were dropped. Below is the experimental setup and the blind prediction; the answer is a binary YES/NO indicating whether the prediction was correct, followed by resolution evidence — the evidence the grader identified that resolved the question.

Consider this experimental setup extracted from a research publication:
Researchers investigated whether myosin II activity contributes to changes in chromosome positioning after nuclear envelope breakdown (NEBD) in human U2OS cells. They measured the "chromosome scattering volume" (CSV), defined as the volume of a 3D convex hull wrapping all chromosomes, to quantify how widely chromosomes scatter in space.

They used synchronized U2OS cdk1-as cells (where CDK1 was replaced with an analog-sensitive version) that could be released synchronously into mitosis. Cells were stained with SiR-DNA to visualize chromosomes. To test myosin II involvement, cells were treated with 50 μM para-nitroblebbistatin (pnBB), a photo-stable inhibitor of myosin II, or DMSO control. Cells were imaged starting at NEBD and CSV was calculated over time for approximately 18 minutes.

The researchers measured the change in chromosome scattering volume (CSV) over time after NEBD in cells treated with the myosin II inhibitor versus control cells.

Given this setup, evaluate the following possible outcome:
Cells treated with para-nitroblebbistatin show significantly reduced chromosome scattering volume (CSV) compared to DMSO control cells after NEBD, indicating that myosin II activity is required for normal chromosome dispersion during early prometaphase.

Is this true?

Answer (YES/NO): NO